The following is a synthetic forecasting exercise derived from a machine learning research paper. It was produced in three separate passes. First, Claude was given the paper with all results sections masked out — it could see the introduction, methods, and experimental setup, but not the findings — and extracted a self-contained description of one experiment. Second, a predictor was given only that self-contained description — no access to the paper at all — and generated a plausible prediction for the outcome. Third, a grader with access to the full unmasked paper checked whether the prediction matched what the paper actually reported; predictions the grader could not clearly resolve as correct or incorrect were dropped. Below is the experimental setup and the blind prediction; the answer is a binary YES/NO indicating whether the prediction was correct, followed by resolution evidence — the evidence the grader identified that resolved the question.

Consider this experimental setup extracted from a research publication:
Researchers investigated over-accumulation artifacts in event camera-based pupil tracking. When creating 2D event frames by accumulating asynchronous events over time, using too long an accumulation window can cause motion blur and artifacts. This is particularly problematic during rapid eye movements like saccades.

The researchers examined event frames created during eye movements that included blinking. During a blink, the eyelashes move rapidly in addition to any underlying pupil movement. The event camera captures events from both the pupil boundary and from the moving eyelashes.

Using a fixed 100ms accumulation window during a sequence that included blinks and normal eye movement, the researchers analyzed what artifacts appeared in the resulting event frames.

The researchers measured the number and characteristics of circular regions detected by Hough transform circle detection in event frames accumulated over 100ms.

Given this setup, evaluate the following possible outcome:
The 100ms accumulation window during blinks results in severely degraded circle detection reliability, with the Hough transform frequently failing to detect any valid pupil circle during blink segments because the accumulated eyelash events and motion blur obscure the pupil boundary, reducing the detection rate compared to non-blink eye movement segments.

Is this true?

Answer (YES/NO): NO